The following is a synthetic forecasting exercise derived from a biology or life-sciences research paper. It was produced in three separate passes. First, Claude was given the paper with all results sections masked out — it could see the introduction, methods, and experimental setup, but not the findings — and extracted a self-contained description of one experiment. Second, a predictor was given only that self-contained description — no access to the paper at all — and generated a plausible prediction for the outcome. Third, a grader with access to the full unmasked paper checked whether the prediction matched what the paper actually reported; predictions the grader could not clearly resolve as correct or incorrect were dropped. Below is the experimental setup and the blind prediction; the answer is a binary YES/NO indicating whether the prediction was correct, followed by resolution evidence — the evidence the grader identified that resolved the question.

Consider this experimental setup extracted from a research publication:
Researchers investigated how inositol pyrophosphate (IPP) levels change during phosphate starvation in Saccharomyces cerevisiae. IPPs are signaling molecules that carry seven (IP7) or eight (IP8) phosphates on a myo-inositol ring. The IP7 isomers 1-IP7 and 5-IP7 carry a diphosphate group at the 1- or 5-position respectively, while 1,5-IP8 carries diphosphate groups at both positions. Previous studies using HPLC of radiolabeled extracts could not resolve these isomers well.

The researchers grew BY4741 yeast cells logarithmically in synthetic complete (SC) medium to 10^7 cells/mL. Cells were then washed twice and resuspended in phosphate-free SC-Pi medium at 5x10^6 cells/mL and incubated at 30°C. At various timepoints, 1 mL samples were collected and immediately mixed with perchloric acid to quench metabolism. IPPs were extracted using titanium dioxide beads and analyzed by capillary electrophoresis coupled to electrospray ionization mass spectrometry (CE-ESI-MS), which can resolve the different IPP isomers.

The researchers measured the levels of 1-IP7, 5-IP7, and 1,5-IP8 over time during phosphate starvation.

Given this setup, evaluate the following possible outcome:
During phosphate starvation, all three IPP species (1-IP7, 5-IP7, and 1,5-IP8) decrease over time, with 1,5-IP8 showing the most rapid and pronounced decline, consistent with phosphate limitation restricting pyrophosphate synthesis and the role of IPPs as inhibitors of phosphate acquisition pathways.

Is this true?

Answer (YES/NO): YES